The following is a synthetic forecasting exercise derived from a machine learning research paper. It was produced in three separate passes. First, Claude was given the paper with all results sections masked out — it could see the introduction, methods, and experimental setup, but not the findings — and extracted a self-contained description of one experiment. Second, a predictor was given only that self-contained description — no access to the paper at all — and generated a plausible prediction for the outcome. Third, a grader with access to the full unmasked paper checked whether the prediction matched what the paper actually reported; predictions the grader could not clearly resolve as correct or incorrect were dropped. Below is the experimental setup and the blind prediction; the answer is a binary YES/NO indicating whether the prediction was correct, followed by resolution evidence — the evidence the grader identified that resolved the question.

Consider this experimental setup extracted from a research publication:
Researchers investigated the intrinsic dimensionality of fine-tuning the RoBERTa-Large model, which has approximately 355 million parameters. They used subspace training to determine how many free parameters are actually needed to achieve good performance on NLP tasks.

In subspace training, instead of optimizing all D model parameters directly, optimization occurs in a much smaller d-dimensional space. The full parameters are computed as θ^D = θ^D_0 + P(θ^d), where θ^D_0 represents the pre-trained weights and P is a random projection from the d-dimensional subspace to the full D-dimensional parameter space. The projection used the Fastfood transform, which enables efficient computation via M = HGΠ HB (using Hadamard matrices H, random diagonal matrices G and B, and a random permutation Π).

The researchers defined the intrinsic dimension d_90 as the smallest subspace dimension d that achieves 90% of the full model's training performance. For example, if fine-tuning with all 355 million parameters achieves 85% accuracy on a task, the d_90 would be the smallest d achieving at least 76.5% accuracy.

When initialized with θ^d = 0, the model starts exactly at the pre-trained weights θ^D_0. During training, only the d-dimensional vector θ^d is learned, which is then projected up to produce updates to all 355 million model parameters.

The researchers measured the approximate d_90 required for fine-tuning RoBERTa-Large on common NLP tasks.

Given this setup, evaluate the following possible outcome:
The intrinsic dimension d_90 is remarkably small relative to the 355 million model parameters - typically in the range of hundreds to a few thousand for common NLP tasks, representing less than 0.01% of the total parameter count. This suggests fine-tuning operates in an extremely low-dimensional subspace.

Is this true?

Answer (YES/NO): YES